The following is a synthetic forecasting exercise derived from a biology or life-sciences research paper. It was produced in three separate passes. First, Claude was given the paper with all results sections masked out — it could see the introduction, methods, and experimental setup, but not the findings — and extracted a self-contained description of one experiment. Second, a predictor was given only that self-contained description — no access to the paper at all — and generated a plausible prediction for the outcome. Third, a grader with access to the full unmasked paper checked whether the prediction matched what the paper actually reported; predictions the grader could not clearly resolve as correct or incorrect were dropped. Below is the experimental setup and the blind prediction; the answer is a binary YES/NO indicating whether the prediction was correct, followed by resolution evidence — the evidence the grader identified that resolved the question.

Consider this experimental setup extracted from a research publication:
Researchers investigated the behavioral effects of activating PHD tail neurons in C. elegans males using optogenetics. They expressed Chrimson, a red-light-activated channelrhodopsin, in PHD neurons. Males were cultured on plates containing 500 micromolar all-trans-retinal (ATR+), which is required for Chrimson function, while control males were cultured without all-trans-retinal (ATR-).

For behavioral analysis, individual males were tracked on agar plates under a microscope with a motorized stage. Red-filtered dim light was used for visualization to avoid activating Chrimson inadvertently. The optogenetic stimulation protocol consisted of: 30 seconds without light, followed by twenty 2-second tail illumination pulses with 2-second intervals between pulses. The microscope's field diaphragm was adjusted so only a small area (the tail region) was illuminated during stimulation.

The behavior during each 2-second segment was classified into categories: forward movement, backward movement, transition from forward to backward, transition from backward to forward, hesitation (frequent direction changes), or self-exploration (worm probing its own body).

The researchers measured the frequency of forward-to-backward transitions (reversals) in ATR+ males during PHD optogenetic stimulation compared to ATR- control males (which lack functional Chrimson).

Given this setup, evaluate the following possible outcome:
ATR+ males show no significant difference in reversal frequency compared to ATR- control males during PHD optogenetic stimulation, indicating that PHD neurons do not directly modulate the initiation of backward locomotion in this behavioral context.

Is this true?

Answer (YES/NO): NO